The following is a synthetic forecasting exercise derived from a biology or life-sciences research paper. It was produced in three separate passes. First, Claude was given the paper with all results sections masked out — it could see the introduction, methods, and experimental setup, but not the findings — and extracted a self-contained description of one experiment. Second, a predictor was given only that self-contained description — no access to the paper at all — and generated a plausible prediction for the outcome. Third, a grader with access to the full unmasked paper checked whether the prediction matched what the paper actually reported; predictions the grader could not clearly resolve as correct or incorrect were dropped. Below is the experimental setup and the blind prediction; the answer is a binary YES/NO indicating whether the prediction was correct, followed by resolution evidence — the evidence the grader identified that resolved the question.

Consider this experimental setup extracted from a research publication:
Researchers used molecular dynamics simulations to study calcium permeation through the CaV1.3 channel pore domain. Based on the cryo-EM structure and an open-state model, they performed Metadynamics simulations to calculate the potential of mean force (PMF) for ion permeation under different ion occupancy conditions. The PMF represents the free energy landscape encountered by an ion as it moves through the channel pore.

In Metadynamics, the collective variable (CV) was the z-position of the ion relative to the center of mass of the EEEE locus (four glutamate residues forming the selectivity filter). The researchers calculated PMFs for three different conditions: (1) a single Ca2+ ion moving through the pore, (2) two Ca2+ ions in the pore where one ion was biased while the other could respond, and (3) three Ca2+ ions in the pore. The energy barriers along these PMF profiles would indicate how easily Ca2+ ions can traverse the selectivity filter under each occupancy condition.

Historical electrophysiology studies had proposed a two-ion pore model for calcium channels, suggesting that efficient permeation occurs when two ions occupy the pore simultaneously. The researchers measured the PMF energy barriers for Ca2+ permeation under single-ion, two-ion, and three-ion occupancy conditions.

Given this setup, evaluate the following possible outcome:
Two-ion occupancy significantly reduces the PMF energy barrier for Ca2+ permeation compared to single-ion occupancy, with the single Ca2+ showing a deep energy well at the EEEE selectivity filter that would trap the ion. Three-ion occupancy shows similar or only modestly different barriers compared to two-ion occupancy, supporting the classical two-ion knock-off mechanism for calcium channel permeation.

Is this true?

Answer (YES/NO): NO